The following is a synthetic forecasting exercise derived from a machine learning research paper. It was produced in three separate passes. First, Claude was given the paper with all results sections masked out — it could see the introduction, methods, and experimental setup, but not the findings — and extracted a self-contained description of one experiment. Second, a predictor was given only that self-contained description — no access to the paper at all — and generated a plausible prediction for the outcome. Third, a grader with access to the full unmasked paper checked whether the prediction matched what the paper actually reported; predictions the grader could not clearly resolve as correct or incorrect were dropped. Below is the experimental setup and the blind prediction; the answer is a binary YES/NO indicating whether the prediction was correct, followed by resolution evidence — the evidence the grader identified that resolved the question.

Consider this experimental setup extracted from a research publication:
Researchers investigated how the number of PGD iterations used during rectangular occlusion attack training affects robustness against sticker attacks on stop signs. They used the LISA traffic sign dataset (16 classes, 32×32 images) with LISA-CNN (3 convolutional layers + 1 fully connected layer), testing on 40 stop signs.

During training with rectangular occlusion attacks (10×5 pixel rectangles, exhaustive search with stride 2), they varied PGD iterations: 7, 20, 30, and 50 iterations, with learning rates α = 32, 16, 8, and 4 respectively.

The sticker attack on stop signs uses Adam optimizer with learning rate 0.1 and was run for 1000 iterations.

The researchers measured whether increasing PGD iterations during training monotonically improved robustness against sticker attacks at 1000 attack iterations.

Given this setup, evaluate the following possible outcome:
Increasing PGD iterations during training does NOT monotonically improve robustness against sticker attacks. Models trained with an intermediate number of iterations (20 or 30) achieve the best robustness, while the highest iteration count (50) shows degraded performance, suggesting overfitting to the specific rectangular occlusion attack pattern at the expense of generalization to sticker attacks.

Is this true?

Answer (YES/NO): YES